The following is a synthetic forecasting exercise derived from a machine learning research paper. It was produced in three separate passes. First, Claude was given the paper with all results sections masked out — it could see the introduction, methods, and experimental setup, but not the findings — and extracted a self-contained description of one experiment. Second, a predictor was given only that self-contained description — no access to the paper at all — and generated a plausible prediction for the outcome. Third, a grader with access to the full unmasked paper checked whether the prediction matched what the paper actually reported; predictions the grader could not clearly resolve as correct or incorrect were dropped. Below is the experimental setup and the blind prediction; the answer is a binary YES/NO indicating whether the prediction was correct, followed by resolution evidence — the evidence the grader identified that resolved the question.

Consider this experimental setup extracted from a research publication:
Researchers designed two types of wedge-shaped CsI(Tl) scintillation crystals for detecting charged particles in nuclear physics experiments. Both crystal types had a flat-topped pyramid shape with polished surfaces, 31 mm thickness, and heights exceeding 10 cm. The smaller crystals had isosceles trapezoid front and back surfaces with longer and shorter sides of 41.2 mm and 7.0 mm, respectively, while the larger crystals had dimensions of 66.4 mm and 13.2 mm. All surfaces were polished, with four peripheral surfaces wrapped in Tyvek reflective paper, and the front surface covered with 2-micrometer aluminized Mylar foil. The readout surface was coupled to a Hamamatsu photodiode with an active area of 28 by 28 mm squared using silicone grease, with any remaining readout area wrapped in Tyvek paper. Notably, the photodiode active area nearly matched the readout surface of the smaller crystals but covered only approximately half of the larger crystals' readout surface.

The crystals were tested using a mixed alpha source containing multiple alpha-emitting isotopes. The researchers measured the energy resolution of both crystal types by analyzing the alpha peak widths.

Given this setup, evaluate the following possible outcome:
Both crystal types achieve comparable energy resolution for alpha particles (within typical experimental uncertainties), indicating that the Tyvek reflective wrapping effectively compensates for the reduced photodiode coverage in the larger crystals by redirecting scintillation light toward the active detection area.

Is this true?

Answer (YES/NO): NO